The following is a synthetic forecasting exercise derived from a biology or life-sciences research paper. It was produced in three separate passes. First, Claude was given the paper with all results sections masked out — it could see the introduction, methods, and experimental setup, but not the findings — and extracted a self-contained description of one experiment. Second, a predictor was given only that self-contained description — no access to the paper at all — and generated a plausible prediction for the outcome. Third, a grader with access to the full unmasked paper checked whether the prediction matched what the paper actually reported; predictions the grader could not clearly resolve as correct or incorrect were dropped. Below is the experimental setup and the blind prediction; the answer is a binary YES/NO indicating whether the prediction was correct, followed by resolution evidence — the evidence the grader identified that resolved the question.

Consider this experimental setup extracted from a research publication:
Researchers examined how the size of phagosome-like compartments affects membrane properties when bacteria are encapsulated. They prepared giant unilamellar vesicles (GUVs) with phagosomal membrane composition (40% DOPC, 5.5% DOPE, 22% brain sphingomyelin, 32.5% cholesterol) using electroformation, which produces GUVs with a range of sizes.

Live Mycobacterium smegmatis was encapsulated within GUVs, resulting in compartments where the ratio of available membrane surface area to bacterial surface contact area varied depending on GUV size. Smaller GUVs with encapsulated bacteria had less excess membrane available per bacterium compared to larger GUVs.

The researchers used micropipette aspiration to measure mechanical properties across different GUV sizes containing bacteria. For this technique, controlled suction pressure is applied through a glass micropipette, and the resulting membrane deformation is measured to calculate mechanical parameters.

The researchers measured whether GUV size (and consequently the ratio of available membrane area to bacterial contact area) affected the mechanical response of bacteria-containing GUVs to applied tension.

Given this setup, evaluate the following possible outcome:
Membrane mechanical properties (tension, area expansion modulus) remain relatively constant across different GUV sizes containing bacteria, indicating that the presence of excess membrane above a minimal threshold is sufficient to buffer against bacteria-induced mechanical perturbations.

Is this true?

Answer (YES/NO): NO